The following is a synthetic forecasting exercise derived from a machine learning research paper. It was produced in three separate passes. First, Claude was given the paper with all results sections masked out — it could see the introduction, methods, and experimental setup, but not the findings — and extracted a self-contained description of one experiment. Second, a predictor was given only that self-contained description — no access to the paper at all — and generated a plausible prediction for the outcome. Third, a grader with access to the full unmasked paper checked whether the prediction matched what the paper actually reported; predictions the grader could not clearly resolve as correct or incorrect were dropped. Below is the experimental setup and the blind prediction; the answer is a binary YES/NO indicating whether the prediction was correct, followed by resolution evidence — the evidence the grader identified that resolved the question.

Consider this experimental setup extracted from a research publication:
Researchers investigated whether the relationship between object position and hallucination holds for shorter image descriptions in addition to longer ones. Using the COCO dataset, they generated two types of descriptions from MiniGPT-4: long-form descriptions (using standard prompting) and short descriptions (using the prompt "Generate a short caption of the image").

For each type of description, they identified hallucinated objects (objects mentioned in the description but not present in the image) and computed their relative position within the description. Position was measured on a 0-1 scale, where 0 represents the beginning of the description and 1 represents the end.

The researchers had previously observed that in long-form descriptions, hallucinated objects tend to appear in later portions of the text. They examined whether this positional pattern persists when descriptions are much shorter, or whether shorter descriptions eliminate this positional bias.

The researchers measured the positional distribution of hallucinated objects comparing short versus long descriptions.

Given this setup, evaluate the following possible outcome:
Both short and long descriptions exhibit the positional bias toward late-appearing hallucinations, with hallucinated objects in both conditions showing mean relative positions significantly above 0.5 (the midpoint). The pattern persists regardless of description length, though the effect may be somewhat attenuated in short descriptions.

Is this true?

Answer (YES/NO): YES